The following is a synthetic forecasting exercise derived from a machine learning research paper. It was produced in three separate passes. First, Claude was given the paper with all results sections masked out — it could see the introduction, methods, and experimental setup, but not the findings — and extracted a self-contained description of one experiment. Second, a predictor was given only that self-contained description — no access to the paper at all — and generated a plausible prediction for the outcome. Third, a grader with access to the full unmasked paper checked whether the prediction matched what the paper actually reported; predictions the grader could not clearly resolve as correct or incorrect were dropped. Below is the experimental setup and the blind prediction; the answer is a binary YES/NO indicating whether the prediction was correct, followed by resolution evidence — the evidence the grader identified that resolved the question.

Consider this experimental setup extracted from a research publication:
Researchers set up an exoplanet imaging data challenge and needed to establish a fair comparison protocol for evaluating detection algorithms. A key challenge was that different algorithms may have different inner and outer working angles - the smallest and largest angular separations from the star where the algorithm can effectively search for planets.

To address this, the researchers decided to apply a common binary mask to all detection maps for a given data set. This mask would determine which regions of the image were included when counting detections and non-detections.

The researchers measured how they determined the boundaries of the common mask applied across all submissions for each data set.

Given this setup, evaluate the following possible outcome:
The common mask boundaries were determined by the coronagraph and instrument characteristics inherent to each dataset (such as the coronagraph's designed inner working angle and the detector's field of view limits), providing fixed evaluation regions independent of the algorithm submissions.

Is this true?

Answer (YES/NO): NO